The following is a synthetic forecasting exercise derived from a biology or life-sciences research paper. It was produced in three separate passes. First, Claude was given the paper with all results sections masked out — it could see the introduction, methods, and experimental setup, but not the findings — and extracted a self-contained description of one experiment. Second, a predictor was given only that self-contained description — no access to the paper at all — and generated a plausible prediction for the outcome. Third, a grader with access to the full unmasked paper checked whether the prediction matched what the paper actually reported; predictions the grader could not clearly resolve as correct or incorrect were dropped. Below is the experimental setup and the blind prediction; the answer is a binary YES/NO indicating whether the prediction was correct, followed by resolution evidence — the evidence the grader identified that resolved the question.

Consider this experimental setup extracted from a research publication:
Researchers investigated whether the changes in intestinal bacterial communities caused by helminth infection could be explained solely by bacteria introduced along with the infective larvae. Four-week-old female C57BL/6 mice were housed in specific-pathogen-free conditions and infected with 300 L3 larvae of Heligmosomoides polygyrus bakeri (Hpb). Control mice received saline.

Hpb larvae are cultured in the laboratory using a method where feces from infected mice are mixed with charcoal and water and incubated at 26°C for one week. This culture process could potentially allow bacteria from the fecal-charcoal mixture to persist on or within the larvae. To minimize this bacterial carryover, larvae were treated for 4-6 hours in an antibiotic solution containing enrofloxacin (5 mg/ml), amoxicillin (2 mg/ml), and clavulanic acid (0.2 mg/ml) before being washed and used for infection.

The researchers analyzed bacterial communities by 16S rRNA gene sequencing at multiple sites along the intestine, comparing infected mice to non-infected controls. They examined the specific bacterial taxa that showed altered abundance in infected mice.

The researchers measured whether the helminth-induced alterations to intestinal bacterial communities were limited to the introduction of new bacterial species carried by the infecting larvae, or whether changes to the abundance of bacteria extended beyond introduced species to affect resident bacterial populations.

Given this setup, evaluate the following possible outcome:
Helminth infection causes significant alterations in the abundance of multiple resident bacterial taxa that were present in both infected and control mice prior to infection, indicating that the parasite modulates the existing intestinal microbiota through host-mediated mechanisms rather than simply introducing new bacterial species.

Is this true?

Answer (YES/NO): YES